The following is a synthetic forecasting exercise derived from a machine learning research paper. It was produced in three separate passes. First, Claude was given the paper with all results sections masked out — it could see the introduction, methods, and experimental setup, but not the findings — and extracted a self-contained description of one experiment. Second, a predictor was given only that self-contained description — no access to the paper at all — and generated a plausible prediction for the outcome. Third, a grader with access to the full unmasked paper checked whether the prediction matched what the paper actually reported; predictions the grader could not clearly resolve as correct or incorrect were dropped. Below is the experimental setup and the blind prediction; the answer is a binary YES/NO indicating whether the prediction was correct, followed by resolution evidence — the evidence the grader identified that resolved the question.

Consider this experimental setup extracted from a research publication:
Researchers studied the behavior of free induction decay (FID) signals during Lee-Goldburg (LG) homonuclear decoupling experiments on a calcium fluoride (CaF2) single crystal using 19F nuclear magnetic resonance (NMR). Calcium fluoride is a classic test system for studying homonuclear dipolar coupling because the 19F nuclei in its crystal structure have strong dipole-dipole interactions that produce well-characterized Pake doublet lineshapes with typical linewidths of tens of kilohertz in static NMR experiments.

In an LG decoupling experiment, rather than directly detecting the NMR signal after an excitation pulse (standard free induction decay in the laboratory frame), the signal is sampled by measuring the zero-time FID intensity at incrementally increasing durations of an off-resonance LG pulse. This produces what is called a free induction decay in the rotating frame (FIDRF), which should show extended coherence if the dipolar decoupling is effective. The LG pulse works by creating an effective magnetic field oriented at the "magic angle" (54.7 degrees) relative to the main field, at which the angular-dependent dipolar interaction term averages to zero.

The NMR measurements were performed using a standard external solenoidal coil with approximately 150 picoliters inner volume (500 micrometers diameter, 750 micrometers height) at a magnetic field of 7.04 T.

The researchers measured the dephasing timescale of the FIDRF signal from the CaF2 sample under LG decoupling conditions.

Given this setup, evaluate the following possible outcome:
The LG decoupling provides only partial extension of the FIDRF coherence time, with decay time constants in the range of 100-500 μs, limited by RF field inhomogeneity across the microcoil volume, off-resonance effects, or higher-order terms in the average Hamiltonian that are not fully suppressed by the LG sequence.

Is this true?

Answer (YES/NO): YES